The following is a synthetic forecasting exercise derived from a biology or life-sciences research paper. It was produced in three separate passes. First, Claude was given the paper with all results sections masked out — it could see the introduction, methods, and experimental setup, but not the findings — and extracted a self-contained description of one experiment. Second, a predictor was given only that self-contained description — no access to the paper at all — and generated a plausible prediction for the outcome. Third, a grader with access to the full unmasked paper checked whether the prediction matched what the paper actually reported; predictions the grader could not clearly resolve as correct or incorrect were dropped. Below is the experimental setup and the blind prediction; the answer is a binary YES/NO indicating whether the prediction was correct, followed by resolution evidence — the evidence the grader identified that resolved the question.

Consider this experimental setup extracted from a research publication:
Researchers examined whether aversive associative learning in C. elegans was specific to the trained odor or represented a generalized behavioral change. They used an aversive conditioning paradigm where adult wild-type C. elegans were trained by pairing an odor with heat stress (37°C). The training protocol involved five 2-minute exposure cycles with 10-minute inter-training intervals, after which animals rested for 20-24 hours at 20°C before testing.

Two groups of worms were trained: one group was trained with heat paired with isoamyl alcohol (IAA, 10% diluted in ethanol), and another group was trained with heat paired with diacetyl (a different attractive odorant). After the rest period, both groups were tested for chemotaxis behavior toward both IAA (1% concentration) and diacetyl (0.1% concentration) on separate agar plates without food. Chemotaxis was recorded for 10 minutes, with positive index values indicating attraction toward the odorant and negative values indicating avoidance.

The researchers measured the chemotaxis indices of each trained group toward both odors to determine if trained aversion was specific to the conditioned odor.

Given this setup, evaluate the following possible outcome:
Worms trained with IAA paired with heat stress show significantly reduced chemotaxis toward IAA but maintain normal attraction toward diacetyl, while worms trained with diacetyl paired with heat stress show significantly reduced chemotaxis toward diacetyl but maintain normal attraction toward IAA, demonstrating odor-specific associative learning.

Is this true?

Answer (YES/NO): YES